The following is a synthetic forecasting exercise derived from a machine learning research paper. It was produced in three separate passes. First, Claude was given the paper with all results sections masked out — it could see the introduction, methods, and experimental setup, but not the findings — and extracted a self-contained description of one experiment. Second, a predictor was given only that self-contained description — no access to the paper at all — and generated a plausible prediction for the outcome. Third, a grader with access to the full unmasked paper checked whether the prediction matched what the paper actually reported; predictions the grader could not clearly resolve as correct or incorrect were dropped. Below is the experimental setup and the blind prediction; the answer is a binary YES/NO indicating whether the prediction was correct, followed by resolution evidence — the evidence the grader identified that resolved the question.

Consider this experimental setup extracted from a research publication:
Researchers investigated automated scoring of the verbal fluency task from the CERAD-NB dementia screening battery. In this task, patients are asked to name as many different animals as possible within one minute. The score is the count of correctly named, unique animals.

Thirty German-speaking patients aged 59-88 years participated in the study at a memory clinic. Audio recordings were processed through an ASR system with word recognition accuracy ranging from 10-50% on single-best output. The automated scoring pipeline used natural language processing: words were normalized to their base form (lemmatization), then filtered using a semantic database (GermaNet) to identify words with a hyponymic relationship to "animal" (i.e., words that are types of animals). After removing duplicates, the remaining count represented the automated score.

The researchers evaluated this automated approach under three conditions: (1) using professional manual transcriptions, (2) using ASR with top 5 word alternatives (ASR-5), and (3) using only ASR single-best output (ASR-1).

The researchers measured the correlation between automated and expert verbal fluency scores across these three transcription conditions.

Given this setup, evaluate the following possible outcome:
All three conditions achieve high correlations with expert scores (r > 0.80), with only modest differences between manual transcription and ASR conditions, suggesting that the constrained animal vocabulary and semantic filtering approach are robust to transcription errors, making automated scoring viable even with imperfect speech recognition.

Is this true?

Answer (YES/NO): YES